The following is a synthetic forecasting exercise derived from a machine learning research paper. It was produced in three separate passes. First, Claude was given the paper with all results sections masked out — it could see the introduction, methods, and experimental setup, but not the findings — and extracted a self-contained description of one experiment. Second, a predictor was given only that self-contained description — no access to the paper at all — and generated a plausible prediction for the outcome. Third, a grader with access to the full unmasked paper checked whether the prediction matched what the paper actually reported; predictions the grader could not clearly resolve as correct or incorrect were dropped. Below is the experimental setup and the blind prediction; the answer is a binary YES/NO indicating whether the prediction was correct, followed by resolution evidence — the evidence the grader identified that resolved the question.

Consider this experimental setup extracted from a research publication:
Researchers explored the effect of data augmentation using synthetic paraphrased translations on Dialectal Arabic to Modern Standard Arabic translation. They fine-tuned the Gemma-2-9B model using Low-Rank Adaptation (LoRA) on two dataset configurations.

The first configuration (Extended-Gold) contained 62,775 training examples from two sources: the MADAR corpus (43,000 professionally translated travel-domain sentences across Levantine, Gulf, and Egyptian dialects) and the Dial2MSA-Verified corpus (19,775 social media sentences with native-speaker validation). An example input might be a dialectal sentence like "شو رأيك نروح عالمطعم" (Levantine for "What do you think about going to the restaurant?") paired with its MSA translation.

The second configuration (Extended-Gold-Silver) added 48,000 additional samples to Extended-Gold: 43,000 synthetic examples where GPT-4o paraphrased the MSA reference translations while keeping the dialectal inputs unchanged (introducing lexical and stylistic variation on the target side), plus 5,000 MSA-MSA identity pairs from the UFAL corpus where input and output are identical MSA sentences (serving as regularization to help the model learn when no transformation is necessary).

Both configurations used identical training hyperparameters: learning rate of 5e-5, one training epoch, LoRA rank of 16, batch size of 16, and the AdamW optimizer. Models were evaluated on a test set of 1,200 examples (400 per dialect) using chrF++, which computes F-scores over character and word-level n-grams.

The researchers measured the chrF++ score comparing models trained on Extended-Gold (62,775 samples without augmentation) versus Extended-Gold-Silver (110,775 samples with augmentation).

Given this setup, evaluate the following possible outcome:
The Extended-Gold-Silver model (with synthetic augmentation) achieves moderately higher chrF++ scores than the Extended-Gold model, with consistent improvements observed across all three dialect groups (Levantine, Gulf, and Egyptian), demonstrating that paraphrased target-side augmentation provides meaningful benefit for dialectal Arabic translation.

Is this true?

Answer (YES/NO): NO